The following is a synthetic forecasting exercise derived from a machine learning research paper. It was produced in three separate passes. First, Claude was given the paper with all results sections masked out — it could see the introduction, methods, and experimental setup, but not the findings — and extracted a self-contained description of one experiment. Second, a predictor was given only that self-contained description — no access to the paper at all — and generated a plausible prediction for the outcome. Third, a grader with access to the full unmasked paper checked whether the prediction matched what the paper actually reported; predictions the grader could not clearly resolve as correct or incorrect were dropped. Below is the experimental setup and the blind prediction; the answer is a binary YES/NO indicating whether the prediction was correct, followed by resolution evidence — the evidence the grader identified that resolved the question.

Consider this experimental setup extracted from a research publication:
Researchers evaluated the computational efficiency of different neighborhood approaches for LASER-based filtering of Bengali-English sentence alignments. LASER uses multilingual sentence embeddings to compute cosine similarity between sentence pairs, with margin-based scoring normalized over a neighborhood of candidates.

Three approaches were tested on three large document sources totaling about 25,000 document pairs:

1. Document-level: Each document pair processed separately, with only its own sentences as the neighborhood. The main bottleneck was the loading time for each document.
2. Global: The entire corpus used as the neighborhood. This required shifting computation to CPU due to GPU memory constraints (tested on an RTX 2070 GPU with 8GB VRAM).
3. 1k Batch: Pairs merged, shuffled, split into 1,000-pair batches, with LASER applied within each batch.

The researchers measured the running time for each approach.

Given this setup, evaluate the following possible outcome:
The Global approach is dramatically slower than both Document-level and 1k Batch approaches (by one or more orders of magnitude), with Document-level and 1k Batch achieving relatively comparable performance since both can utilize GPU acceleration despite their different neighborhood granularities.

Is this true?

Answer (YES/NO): NO